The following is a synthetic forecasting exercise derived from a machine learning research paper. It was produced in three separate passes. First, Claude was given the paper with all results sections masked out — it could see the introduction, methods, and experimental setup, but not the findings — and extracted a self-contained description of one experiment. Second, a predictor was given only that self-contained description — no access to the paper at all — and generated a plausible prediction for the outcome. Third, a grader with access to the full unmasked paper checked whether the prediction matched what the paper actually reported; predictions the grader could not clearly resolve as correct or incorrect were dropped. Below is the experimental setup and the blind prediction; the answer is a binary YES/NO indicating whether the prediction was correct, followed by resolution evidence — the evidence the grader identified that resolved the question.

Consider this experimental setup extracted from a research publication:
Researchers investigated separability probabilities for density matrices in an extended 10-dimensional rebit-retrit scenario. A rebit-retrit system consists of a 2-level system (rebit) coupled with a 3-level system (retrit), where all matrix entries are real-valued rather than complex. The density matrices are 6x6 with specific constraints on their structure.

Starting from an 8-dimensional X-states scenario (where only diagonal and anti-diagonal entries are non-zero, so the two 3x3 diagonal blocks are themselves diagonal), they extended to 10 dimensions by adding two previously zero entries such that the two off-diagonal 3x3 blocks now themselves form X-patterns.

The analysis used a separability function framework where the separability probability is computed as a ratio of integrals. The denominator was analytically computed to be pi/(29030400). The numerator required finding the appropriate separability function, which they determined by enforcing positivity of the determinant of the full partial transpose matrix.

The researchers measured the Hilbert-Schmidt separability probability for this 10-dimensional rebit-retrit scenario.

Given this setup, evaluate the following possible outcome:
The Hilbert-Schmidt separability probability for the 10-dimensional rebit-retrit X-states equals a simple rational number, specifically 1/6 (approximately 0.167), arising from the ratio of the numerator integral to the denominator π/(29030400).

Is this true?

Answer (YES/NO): NO